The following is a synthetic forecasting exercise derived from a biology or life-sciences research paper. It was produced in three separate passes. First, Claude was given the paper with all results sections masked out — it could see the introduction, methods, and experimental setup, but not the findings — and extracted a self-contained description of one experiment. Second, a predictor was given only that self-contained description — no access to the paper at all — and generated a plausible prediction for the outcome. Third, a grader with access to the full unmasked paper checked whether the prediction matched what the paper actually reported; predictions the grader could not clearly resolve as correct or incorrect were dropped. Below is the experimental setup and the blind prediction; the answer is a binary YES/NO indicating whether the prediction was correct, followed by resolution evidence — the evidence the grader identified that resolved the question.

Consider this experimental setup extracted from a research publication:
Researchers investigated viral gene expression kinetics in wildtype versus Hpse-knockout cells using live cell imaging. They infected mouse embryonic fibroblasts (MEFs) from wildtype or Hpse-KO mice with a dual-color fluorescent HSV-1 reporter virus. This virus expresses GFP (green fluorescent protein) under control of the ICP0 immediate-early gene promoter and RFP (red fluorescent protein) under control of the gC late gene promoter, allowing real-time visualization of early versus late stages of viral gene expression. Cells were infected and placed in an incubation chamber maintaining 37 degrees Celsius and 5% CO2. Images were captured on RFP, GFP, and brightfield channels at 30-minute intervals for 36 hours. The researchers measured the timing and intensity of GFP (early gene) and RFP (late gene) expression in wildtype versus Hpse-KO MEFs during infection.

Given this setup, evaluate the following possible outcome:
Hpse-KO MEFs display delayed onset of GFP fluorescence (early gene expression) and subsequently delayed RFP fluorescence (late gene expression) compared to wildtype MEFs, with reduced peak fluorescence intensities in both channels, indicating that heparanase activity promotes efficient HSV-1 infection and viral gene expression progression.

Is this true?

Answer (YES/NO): NO